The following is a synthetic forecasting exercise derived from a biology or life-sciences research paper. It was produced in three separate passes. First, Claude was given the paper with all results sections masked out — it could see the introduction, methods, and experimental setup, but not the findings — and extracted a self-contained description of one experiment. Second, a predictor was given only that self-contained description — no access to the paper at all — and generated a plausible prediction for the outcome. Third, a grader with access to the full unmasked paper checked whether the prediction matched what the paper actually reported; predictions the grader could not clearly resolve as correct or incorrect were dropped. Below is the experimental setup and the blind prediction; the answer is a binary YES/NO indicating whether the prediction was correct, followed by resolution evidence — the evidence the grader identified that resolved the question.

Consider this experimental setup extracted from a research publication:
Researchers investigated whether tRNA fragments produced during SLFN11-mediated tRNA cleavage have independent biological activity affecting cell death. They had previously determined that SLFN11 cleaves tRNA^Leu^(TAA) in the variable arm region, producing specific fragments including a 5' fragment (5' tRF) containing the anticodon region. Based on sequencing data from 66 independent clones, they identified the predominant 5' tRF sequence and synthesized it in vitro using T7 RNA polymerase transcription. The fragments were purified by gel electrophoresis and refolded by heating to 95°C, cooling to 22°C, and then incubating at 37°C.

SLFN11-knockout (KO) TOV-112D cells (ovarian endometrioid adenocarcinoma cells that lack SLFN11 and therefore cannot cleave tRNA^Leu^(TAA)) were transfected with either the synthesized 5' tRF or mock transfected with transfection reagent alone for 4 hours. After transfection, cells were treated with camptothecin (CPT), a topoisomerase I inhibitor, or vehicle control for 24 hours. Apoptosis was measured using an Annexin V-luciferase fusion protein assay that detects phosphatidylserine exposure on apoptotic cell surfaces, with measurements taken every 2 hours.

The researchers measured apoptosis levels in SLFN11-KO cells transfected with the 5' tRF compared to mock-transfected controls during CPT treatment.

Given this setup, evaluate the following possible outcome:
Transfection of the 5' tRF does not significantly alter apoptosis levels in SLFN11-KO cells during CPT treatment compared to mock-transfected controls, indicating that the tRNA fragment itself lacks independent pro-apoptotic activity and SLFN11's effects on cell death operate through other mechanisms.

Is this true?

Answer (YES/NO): NO